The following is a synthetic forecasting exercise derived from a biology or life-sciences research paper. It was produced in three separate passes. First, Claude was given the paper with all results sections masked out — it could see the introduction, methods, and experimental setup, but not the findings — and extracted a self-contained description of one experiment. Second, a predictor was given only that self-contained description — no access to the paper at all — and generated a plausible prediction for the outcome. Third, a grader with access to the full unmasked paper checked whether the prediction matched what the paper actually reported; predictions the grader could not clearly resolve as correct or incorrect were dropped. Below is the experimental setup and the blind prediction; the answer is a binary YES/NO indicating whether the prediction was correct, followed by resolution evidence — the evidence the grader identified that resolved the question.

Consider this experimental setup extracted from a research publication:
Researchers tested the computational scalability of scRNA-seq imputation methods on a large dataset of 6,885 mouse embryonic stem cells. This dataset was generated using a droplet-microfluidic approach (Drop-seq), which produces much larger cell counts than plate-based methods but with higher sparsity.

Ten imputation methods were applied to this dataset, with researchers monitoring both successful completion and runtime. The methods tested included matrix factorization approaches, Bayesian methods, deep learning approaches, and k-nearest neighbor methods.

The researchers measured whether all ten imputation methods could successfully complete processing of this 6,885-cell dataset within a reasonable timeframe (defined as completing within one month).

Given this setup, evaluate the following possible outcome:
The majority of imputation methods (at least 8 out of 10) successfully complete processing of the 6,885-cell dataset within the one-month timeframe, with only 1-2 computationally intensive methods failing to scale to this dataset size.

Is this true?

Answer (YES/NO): YES